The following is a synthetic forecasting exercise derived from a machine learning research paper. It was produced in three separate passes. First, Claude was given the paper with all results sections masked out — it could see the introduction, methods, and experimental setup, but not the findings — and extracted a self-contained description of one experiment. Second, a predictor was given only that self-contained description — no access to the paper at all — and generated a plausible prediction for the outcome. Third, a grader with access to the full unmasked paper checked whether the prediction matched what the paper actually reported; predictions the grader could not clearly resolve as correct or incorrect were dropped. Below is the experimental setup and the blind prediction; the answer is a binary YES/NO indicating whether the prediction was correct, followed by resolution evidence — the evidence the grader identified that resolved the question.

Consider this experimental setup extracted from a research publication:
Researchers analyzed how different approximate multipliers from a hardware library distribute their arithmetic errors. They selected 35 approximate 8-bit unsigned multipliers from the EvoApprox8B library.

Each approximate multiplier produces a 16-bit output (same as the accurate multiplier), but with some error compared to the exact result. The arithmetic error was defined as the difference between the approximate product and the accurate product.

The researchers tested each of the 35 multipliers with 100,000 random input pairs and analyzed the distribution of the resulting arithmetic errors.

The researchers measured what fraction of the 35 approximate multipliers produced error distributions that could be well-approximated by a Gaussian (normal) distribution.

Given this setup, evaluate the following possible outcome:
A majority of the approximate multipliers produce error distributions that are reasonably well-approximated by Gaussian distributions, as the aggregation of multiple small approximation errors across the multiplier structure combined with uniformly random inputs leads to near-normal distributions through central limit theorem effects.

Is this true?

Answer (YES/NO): YES